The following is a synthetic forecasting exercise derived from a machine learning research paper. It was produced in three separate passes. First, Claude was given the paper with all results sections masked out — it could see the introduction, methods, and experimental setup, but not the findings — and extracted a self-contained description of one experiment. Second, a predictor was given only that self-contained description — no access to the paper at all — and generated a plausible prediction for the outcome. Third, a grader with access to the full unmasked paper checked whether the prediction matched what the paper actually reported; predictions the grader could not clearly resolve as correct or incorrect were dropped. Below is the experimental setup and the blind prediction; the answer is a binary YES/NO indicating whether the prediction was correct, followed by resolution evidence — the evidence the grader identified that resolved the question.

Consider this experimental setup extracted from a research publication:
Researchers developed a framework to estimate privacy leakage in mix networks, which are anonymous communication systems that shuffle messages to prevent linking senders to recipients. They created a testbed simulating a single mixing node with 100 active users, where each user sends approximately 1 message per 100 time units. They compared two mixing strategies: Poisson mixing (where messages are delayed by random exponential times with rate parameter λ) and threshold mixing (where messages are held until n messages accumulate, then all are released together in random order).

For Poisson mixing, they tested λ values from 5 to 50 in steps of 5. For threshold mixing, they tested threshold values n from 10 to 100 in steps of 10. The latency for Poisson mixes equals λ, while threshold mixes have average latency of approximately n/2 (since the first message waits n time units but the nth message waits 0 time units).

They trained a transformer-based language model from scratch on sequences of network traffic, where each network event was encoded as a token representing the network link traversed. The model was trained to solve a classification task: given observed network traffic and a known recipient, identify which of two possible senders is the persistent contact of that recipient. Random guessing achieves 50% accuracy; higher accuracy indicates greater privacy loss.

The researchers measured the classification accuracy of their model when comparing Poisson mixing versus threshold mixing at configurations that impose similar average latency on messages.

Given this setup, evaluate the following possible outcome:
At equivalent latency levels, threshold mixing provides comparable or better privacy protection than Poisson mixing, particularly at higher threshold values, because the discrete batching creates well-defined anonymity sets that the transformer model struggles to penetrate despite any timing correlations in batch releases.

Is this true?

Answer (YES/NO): YES